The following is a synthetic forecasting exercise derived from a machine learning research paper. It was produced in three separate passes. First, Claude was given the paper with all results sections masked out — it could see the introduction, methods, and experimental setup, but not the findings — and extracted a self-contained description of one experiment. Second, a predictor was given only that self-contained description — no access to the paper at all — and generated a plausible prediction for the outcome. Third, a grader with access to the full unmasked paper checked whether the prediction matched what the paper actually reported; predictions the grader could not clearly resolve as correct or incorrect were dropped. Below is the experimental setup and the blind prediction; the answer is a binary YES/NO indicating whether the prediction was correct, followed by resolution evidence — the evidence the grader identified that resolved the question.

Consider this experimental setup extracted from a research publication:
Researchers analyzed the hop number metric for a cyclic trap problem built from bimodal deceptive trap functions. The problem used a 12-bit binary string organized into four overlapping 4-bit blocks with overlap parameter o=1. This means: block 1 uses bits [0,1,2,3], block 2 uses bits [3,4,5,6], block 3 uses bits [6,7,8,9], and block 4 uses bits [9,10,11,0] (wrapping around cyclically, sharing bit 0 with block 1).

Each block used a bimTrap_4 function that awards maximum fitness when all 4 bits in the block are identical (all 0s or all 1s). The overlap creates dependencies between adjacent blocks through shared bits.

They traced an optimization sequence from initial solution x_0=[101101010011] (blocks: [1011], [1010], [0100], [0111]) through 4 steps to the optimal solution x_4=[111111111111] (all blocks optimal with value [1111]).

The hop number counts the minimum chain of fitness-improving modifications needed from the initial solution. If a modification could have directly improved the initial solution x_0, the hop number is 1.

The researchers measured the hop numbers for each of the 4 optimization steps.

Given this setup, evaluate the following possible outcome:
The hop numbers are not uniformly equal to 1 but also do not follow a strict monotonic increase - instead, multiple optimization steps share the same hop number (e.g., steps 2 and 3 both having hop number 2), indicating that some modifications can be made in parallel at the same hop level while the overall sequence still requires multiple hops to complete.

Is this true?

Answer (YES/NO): NO